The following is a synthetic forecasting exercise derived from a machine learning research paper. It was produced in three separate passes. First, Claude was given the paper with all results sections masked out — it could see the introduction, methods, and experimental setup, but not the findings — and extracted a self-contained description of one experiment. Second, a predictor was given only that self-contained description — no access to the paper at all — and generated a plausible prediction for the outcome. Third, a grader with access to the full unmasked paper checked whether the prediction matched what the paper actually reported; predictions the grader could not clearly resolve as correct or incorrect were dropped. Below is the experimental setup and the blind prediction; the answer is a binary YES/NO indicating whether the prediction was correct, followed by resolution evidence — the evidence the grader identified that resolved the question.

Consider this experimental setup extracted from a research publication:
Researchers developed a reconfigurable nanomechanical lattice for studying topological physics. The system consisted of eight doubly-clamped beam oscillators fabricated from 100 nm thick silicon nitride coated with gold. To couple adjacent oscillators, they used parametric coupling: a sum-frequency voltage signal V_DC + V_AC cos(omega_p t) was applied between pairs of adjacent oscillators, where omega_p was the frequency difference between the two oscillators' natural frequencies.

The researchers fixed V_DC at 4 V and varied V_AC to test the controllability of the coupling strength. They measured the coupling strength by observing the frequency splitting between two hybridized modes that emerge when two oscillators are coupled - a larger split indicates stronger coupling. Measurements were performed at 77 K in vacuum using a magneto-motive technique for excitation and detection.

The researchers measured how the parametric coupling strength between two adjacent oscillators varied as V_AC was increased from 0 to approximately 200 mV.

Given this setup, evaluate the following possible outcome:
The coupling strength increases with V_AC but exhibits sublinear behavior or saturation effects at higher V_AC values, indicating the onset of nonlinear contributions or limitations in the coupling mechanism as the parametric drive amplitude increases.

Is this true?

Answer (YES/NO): NO